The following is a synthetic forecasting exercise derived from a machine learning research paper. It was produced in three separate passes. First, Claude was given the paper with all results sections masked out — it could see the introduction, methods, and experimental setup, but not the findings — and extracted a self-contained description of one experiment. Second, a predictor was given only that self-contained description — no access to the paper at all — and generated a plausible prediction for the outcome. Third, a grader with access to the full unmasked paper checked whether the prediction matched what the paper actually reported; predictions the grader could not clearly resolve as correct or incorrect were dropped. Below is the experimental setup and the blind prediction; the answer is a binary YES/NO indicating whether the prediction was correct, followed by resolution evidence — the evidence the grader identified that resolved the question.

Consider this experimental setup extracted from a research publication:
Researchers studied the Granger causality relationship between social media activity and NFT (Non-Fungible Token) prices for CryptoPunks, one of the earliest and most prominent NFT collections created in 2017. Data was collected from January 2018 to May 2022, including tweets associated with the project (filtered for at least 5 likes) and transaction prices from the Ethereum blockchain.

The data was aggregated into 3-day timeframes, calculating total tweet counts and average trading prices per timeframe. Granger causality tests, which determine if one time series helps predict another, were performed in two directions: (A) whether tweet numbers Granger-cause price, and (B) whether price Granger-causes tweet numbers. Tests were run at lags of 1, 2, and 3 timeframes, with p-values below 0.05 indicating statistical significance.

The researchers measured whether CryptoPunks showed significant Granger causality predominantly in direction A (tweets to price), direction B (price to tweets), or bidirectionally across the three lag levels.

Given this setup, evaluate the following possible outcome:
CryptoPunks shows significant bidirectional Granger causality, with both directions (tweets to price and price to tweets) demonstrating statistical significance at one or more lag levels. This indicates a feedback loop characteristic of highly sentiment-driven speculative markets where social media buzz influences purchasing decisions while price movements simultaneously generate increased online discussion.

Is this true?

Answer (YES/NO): NO